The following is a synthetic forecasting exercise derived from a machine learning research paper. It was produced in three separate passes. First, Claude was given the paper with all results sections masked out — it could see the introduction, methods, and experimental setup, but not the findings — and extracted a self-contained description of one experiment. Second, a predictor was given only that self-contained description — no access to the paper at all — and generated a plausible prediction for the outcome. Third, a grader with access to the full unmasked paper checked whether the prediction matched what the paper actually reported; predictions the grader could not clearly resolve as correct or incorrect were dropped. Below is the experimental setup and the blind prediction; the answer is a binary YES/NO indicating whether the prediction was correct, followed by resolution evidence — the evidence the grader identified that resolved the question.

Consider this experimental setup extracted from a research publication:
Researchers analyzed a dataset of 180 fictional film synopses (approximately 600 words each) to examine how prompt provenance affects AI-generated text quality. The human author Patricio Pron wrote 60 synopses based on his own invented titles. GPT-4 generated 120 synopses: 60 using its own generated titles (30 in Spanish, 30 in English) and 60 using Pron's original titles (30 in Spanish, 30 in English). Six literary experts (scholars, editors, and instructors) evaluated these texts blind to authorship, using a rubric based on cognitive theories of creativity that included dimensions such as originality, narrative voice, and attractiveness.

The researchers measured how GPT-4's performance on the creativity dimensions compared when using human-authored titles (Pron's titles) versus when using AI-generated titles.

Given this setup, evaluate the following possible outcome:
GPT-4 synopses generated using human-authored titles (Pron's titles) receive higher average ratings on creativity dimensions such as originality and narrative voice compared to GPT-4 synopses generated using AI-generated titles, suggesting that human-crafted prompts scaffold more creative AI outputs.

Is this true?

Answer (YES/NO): YES